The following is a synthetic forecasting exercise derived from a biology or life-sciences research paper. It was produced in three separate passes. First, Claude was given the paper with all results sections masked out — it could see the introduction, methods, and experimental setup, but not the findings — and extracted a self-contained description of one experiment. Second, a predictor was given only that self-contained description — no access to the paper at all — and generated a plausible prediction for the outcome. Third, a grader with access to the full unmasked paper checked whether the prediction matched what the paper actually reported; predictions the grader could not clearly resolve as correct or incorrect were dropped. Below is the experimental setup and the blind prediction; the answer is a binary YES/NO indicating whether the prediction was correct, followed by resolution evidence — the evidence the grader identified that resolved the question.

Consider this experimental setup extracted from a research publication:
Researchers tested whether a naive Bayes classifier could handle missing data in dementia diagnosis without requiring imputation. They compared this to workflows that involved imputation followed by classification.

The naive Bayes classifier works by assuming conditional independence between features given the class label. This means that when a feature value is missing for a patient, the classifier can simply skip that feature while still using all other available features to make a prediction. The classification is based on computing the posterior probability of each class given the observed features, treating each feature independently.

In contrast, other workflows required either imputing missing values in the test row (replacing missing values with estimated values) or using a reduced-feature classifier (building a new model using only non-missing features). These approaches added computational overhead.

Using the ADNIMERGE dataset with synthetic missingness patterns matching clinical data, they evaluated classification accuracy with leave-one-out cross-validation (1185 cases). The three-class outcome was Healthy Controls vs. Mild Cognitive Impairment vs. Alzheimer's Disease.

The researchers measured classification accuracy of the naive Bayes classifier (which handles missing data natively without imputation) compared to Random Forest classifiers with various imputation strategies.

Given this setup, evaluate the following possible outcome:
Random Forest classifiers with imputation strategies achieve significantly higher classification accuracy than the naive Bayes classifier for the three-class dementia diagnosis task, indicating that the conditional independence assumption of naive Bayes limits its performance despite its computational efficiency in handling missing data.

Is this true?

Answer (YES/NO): YES